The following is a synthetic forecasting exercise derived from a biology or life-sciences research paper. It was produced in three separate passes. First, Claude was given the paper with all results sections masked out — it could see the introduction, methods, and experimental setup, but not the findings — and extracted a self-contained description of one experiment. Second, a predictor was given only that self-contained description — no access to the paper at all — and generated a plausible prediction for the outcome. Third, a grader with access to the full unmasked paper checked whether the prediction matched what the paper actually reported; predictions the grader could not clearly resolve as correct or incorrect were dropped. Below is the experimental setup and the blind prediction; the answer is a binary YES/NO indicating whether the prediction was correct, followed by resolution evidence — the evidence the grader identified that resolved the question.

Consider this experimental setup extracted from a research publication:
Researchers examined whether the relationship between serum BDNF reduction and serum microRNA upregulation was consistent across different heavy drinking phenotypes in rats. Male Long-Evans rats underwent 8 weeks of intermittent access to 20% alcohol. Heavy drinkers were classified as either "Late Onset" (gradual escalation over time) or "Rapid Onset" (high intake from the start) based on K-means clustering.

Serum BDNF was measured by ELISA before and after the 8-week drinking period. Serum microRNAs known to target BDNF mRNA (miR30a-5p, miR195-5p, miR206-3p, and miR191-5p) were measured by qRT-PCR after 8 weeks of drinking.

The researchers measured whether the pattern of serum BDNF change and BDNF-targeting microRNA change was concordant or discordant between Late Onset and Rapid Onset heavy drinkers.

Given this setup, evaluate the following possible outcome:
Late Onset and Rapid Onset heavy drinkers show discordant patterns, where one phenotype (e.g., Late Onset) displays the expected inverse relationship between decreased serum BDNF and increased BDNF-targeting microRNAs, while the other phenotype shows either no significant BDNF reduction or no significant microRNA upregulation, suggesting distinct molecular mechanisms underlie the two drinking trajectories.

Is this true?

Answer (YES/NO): YES